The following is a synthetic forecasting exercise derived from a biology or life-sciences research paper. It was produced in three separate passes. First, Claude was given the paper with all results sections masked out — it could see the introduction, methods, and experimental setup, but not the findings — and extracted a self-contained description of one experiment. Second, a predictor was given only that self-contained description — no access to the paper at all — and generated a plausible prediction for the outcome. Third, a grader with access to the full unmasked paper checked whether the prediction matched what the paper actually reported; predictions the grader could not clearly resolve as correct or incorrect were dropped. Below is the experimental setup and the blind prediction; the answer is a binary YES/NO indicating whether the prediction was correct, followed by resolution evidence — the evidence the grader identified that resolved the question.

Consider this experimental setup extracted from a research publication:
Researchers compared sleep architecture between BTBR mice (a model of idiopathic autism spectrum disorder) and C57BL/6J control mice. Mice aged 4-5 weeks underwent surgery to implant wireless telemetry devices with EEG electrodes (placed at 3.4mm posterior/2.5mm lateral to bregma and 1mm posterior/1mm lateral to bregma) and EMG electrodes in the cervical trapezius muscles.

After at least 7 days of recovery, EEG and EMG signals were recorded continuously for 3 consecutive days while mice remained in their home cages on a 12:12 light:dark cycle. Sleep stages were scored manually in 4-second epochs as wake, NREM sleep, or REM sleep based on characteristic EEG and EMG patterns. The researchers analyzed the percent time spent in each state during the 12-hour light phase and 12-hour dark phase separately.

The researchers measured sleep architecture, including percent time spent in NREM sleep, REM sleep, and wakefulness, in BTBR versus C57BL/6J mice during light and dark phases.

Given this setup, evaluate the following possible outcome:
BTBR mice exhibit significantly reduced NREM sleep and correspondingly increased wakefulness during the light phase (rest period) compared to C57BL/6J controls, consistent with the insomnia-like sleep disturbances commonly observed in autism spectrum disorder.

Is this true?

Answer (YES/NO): NO